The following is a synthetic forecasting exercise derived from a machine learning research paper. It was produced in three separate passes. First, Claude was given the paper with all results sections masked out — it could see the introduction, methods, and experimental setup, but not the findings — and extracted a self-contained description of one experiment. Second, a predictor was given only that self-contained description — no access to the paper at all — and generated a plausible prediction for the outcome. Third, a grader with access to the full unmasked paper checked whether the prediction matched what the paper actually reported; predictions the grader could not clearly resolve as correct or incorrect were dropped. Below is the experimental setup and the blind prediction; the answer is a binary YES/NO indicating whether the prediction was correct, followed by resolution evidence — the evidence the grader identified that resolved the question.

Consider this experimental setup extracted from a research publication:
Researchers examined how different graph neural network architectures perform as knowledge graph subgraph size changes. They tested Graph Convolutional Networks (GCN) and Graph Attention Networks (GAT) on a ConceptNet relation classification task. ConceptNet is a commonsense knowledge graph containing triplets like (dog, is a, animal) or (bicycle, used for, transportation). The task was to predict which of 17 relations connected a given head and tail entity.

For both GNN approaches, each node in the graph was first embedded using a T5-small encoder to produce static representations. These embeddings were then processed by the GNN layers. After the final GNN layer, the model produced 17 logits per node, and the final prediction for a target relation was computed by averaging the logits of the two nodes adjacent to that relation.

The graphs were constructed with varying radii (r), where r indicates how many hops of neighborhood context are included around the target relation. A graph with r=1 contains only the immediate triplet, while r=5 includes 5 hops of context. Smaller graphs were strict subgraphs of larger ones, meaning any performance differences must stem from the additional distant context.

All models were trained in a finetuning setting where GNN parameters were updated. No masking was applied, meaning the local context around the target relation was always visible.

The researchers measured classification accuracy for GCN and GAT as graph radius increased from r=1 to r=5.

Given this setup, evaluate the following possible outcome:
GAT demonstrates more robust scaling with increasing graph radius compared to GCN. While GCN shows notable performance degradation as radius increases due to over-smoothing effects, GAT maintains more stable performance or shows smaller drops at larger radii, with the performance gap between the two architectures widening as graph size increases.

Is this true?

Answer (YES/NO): NO